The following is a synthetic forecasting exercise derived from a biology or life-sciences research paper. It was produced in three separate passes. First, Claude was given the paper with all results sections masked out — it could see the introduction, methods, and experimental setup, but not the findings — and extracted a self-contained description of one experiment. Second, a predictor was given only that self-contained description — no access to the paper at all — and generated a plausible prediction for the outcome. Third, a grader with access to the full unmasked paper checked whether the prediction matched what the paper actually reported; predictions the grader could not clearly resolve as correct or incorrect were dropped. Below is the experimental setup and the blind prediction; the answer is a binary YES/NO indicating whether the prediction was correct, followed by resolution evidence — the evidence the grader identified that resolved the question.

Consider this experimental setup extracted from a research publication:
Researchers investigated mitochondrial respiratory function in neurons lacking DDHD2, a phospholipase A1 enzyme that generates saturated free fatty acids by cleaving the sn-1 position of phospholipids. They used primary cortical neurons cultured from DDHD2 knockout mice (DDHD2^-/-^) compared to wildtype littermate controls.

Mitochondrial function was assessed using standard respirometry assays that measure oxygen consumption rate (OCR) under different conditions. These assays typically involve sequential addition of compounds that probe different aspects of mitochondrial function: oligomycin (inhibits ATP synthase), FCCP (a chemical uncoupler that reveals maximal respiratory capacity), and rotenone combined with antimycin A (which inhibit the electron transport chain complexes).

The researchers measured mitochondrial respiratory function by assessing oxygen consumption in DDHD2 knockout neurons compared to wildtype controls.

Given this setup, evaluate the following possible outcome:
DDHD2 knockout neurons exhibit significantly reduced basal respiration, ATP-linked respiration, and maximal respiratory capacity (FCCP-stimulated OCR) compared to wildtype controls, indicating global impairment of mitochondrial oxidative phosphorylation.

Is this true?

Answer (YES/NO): YES